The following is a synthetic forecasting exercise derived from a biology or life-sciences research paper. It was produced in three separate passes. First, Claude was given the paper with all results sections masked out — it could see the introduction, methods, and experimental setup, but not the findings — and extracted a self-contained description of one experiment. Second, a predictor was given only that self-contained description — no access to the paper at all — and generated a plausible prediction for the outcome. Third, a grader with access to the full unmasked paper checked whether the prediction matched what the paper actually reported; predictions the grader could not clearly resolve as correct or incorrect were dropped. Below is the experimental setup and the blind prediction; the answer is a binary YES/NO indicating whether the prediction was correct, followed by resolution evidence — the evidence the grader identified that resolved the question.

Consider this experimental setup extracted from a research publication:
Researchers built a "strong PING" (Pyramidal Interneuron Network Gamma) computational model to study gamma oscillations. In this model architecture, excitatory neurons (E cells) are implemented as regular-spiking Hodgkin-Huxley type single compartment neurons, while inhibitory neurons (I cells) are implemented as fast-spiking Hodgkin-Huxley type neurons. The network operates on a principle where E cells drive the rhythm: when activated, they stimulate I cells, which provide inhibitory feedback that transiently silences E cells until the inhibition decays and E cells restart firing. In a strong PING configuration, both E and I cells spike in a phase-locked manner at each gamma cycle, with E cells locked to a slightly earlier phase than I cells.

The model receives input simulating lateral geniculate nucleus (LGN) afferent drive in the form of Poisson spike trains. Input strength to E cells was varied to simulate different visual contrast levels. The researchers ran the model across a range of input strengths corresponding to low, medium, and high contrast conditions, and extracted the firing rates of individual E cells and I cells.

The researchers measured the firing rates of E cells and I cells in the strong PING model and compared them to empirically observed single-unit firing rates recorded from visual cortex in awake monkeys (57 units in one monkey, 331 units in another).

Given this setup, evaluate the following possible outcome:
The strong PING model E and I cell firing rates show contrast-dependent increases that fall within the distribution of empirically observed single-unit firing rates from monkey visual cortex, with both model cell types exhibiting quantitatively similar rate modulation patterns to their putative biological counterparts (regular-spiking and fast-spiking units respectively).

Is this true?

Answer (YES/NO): NO